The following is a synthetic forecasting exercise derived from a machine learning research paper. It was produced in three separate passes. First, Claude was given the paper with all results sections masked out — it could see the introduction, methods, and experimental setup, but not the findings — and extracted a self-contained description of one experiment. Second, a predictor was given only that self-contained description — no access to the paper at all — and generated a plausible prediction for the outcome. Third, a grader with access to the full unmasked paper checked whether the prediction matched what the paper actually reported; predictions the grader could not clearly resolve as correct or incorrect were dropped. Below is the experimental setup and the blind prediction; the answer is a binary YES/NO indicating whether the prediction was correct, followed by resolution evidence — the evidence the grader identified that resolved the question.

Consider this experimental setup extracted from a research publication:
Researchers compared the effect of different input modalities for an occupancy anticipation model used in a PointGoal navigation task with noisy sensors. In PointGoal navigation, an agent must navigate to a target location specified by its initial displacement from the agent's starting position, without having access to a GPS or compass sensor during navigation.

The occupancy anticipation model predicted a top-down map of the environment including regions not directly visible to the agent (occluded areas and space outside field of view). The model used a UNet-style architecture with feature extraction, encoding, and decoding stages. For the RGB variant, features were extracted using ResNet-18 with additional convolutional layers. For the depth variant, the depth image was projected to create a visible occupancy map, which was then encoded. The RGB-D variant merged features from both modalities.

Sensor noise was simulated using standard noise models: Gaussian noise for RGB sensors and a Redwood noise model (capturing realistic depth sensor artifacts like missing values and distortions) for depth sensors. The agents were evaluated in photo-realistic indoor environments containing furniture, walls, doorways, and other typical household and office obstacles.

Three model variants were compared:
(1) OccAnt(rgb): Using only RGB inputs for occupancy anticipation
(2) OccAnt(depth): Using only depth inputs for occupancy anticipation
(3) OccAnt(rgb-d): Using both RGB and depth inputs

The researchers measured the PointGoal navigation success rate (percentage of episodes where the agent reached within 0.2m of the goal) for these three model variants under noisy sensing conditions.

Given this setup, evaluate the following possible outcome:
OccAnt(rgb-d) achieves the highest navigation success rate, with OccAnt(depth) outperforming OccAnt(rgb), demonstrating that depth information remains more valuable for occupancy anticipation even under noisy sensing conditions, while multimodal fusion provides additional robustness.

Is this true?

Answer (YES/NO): NO